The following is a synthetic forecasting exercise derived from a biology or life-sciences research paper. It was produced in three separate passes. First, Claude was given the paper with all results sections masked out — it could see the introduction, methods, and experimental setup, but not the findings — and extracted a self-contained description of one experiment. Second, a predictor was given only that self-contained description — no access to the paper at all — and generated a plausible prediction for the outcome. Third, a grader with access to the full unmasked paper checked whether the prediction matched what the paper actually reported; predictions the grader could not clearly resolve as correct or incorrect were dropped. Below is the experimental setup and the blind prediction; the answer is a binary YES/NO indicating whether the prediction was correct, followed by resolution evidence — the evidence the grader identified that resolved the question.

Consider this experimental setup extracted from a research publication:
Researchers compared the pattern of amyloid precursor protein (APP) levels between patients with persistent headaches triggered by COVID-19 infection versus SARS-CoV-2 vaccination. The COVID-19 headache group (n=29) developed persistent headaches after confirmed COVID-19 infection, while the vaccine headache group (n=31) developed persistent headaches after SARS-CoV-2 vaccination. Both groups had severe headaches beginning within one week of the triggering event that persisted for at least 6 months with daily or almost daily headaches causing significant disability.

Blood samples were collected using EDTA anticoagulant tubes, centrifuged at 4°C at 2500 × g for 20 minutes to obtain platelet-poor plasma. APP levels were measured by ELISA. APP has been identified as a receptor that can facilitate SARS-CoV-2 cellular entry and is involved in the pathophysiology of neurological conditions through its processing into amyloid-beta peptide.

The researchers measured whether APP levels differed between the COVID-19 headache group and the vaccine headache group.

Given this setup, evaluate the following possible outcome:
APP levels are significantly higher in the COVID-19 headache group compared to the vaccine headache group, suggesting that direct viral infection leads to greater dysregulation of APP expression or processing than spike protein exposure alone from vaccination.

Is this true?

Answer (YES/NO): YES